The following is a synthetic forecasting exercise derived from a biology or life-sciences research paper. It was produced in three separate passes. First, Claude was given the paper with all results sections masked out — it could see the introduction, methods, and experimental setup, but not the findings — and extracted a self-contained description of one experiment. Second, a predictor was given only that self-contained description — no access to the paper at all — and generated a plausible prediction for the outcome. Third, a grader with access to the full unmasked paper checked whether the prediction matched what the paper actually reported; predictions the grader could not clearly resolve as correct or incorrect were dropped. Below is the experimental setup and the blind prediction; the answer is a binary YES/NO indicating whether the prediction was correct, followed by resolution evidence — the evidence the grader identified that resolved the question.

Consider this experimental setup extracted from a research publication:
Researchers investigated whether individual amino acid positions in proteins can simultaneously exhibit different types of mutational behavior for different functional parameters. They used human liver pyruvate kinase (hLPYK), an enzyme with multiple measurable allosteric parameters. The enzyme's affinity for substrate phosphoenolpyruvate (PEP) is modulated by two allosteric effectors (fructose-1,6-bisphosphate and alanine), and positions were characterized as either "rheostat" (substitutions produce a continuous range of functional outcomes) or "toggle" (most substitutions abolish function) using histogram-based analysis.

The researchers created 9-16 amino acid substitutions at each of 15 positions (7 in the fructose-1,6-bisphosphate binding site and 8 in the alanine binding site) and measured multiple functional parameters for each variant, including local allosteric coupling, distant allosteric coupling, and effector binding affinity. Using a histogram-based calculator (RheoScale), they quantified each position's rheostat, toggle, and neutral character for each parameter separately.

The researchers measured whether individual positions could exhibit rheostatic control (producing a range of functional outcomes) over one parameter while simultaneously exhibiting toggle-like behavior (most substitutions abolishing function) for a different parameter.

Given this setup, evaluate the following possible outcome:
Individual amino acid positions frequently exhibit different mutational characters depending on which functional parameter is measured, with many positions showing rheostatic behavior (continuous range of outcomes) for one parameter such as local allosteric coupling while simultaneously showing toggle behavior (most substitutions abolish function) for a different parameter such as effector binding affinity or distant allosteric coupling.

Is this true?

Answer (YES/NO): NO